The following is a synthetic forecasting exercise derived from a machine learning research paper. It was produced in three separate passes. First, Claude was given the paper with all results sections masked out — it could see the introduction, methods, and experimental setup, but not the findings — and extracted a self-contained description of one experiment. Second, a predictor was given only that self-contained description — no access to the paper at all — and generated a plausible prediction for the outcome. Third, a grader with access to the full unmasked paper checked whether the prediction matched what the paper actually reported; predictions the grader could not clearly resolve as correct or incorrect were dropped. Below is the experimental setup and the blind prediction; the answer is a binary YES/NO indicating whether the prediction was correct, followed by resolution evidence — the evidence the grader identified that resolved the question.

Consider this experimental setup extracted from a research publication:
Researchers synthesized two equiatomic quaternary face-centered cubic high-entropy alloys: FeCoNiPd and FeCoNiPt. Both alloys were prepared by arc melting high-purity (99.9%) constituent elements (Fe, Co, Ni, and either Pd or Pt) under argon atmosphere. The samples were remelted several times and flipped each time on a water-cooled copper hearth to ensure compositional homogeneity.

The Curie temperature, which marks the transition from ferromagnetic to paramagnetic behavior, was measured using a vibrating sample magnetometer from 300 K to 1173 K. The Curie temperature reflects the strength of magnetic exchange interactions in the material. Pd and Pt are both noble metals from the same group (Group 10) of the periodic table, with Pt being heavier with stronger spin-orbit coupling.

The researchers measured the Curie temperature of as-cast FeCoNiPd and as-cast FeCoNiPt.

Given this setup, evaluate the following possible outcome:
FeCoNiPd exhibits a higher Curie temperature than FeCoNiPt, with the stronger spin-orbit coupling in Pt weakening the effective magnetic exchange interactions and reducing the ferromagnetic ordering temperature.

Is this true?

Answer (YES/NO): NO